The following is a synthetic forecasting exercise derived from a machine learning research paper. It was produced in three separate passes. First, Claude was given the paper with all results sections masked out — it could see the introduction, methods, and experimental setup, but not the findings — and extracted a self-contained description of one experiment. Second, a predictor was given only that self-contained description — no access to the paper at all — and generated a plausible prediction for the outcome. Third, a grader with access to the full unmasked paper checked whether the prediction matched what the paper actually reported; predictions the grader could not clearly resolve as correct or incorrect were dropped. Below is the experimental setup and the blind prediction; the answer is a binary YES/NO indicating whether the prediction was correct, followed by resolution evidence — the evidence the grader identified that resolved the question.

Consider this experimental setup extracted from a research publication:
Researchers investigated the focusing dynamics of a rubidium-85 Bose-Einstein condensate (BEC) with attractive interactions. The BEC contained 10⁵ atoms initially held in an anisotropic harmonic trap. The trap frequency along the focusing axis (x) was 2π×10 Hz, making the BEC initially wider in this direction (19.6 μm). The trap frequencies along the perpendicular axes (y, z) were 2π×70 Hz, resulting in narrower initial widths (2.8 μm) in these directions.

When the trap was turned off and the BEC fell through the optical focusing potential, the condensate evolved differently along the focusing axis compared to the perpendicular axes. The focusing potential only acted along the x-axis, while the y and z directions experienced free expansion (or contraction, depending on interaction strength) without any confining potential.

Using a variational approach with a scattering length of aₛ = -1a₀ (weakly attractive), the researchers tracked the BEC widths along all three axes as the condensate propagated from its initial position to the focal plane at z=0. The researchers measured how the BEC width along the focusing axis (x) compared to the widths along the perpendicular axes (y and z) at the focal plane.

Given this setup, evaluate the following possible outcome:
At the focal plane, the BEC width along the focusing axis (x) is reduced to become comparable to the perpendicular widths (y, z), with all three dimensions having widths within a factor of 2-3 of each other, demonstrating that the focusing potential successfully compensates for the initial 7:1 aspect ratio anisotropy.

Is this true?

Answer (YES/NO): NO